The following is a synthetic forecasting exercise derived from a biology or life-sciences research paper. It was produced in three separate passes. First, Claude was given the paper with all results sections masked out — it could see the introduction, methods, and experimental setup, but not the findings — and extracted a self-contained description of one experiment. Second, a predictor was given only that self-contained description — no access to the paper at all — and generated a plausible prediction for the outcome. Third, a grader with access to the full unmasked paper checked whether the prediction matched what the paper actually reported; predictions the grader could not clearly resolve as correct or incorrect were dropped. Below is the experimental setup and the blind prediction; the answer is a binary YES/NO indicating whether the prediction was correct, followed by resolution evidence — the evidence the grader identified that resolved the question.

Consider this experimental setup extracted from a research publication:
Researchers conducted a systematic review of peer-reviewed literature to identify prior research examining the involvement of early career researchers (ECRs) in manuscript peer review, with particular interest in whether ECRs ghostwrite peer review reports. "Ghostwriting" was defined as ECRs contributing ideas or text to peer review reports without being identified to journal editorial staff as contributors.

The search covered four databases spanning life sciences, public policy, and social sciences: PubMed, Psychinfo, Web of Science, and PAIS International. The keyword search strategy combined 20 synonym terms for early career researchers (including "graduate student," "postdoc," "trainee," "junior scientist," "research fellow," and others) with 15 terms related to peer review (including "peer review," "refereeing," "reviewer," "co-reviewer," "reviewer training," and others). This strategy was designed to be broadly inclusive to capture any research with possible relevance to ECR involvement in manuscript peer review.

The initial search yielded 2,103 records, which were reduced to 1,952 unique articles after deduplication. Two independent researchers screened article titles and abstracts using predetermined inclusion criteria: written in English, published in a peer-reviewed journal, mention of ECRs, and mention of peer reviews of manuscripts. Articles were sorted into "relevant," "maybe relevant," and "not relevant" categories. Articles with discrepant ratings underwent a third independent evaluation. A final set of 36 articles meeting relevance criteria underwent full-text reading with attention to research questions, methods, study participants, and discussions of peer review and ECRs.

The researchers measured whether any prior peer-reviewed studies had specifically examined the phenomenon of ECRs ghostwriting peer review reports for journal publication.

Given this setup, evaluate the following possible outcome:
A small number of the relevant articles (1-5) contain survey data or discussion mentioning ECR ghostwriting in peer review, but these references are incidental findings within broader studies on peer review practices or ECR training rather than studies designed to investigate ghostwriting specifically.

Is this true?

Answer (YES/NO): NO